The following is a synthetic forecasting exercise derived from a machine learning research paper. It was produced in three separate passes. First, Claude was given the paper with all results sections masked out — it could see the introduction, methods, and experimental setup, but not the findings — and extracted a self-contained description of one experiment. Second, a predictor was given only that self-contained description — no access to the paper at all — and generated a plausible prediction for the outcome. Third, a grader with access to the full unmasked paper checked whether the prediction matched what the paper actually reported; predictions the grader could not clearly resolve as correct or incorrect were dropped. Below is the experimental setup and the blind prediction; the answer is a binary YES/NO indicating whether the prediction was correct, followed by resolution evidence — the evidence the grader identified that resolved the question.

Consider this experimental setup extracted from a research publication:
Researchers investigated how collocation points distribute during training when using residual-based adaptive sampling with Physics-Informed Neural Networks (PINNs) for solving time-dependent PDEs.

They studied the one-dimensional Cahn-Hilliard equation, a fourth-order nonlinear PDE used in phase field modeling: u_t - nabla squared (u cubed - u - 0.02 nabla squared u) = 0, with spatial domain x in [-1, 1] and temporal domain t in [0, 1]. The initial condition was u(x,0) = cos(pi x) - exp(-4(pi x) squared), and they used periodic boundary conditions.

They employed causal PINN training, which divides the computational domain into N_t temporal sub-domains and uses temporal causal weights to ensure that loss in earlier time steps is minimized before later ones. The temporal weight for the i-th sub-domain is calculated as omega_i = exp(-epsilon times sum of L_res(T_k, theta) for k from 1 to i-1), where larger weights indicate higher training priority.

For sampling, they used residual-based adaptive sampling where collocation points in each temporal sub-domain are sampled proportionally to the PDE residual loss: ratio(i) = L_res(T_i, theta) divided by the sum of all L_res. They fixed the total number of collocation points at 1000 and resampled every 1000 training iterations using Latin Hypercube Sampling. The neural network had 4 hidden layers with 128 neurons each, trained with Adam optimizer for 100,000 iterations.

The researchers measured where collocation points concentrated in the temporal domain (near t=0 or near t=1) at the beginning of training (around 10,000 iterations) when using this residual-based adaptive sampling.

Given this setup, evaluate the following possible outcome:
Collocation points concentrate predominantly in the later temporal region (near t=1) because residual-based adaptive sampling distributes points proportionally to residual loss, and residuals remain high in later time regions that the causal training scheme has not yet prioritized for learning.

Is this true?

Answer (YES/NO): YES